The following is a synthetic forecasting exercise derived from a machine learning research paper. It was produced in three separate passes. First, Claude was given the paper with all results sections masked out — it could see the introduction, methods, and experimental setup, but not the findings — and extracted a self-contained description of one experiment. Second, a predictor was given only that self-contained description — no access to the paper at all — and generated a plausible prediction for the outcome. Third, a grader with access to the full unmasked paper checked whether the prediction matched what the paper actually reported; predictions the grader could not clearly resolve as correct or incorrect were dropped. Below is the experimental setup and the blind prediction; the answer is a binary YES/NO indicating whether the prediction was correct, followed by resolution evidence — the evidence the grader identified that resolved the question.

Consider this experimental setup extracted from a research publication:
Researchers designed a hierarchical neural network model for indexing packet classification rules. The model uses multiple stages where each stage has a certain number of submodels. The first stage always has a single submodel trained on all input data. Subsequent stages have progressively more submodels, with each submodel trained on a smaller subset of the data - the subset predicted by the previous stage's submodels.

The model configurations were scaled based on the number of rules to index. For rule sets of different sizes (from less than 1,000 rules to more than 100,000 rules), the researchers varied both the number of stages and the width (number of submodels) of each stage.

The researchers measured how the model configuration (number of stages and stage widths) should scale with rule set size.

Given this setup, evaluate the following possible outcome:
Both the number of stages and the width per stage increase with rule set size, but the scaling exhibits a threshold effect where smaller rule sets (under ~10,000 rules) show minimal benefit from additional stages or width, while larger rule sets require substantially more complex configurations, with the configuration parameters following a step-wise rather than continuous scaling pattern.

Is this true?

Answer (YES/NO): NO